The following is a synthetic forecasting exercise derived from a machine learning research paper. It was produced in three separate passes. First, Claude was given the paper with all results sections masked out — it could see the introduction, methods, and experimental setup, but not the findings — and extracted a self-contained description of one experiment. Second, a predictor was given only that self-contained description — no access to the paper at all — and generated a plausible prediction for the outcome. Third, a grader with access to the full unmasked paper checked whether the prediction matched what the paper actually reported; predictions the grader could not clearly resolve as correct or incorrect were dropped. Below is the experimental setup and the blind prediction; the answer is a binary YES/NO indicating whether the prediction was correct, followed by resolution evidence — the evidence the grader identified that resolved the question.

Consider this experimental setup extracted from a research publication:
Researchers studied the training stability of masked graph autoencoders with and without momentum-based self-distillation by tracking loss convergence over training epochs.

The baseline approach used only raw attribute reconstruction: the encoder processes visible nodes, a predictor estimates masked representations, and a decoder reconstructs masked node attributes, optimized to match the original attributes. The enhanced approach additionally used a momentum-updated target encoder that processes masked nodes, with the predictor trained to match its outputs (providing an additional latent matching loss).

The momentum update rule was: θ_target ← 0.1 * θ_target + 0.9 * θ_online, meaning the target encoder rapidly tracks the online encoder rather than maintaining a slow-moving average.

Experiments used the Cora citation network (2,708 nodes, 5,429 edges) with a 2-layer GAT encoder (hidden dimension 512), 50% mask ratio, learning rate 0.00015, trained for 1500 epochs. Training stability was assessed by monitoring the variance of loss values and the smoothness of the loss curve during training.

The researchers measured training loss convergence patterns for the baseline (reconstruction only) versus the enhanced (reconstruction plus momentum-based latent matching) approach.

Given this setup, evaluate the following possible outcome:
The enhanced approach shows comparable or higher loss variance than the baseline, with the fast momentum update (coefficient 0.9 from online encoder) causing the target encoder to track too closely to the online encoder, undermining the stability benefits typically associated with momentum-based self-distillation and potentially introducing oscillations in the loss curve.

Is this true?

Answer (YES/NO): NO